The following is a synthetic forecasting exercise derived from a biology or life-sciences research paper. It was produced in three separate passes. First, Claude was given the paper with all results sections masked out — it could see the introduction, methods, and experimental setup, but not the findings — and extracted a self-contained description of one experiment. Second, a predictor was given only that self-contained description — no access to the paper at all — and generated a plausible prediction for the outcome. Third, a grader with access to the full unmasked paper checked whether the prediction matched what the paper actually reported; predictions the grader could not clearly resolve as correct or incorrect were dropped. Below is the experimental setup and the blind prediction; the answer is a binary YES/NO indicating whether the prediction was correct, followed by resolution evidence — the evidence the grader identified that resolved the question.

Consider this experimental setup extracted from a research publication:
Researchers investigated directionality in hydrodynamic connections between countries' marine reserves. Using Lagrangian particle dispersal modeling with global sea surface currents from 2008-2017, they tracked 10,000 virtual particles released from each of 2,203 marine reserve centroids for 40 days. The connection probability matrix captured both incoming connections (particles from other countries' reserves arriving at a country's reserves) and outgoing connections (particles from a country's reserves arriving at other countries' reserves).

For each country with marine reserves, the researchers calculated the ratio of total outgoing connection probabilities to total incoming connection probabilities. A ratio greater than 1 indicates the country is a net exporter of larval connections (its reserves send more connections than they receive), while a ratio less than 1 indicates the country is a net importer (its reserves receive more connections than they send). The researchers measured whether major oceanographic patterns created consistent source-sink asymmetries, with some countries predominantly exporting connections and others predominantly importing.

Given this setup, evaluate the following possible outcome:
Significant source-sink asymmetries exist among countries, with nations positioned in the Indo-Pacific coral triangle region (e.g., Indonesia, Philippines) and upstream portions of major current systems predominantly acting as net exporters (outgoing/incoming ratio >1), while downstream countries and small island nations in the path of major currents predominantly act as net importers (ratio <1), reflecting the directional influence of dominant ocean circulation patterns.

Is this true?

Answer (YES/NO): NO